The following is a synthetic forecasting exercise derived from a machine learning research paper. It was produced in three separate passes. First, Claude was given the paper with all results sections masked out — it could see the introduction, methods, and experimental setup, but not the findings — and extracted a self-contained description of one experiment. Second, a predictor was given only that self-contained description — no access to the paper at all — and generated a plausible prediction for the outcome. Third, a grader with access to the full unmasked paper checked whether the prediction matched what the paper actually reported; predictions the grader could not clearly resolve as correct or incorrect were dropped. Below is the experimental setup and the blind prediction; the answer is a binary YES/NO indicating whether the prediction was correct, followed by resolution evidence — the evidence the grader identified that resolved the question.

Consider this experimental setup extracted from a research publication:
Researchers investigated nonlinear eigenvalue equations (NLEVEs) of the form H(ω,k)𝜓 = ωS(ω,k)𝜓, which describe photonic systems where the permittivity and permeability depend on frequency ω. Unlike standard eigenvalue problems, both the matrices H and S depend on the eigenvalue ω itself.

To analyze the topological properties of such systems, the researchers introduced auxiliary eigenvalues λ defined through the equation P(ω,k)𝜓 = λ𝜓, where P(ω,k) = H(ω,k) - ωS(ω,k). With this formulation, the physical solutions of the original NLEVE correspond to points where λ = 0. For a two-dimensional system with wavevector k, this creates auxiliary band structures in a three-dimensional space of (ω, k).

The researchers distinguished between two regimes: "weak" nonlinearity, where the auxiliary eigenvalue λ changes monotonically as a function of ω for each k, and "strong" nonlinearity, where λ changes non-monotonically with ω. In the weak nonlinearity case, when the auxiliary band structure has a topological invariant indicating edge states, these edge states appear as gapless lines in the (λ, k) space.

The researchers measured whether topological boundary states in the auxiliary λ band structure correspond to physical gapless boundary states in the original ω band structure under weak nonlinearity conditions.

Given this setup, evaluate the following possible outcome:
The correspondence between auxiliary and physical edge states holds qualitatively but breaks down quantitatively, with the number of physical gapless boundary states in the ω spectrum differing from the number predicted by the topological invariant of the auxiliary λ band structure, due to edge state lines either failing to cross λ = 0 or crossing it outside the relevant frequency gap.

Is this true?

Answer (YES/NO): NO